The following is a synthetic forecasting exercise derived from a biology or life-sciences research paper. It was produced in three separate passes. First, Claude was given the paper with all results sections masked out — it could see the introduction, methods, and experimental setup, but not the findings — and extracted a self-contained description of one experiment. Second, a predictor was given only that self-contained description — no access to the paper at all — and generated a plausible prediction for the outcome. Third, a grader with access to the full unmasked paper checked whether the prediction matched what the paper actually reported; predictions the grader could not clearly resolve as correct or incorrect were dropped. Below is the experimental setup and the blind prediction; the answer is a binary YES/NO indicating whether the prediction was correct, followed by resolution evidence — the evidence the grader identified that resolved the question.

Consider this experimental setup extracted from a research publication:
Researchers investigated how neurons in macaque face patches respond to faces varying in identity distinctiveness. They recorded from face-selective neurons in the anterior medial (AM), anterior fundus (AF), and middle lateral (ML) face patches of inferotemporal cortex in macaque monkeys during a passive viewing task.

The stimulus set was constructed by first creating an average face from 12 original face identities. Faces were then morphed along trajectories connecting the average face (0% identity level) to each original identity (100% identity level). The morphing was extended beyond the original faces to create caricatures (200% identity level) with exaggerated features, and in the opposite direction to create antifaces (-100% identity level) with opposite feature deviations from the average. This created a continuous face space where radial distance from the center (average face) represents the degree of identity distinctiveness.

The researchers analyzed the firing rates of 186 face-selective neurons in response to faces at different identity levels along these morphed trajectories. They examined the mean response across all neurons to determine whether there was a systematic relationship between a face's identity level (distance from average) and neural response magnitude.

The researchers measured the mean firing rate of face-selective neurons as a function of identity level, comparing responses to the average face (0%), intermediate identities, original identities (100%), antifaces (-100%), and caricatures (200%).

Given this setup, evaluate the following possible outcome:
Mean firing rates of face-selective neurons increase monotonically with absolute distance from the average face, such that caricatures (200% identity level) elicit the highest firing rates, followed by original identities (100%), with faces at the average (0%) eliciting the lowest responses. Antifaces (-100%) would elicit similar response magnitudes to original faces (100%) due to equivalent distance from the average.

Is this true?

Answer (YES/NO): YES